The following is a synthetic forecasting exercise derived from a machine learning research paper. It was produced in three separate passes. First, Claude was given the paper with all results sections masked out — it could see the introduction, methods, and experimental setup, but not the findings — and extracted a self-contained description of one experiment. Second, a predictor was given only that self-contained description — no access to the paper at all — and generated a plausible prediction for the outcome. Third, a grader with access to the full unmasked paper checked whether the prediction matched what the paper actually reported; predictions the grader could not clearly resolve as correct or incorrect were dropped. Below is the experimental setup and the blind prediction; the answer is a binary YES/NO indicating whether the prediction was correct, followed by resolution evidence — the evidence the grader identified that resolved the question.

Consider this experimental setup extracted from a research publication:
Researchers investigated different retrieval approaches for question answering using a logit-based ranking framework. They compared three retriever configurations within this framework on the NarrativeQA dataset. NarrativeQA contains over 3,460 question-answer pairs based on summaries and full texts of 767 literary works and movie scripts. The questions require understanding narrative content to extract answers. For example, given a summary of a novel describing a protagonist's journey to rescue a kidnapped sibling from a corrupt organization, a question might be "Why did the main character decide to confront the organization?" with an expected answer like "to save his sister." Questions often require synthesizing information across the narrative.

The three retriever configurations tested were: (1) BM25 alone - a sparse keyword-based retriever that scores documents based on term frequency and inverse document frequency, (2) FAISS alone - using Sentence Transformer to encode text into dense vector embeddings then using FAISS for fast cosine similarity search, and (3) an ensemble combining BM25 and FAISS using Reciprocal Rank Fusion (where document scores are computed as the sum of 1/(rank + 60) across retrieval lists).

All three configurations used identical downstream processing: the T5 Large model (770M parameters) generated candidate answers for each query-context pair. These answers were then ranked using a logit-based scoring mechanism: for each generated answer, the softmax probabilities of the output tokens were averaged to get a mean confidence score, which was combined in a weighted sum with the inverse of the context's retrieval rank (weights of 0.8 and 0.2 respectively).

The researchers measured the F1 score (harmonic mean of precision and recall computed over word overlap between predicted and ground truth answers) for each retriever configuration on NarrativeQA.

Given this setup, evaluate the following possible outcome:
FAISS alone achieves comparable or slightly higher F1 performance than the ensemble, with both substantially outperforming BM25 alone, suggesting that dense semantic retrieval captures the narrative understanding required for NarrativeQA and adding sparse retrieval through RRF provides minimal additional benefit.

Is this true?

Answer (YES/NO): NO